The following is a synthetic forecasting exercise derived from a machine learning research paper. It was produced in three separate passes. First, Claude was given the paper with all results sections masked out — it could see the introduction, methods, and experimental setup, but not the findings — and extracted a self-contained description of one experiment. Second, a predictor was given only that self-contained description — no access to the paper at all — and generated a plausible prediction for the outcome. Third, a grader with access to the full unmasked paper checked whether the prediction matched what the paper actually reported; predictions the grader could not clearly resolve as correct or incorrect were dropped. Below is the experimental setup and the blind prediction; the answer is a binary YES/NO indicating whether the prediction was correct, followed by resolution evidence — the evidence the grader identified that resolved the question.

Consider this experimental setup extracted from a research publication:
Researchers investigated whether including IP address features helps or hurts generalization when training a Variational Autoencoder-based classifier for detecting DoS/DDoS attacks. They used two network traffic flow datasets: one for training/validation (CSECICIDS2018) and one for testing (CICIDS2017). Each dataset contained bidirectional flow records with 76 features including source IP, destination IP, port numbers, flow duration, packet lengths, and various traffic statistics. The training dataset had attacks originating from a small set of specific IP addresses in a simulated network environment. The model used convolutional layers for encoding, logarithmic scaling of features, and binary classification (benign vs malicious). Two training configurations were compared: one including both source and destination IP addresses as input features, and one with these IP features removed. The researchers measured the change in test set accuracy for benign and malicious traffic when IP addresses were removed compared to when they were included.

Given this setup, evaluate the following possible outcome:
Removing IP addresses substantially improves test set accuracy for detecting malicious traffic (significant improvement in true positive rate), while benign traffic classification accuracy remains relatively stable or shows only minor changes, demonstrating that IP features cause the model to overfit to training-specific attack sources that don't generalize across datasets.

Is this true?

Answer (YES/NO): YES